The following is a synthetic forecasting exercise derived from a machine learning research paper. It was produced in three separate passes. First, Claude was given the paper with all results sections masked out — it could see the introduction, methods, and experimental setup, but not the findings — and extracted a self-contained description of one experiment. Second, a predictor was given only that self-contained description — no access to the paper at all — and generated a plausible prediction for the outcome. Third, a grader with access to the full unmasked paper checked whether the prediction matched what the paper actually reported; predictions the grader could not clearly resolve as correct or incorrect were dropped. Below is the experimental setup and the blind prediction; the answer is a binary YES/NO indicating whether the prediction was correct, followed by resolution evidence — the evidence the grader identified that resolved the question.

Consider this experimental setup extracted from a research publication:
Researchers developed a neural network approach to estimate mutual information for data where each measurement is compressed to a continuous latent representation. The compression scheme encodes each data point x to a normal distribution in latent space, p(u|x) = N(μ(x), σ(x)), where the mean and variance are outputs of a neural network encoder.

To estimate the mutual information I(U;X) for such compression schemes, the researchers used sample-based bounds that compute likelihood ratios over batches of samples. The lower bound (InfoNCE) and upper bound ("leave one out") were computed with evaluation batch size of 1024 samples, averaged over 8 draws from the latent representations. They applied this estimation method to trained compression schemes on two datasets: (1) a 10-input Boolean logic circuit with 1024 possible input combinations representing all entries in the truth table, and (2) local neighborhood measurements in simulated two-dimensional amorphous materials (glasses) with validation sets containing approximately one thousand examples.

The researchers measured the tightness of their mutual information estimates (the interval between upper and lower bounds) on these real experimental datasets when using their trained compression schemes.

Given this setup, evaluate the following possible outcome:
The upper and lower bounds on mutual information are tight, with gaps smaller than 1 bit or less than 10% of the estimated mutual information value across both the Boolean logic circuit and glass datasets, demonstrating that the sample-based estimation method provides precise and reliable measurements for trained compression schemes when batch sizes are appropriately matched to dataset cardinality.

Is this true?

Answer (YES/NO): YES